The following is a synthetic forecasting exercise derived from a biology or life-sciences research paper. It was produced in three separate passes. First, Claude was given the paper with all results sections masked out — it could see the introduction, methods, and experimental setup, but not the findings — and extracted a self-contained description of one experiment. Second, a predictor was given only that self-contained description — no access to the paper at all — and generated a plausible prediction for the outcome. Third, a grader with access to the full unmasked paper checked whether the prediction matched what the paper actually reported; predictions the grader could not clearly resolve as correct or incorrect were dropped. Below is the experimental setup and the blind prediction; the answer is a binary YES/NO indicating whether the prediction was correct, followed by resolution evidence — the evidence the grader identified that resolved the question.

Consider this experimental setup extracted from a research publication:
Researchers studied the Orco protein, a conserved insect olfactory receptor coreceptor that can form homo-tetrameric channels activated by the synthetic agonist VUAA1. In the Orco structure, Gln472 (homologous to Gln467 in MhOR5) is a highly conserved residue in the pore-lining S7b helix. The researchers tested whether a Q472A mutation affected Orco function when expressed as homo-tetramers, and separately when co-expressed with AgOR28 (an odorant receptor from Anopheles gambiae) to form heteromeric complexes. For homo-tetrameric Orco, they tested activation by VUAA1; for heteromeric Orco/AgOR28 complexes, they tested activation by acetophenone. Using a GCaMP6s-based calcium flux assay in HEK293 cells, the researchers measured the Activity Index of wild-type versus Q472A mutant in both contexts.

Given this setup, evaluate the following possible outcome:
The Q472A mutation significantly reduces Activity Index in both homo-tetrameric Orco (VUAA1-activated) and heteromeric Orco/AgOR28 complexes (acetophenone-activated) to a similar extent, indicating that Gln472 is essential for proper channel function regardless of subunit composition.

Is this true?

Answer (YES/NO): NO